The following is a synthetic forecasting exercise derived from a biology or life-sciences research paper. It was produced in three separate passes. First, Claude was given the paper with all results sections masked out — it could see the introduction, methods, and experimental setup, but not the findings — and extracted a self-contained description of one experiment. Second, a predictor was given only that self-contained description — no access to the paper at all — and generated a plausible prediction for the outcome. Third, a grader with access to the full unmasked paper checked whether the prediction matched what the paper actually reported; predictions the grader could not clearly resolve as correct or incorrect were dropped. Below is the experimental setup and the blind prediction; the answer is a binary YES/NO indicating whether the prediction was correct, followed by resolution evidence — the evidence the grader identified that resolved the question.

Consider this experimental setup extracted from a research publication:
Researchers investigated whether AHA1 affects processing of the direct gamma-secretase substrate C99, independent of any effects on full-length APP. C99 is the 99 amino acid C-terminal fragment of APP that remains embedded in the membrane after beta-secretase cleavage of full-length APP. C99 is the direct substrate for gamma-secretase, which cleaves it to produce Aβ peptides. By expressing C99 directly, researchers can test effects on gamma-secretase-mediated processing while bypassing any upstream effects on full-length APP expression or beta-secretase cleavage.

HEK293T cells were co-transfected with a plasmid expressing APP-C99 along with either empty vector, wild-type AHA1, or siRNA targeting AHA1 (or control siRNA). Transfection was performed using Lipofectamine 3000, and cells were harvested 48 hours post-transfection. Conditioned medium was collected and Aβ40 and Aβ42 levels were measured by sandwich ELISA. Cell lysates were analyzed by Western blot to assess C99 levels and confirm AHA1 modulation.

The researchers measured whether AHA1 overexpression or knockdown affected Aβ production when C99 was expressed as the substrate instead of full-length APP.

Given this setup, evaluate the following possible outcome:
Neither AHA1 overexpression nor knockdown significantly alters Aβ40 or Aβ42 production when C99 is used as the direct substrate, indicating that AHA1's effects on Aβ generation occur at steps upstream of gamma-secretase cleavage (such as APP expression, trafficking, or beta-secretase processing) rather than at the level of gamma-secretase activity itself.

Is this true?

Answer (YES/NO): NO